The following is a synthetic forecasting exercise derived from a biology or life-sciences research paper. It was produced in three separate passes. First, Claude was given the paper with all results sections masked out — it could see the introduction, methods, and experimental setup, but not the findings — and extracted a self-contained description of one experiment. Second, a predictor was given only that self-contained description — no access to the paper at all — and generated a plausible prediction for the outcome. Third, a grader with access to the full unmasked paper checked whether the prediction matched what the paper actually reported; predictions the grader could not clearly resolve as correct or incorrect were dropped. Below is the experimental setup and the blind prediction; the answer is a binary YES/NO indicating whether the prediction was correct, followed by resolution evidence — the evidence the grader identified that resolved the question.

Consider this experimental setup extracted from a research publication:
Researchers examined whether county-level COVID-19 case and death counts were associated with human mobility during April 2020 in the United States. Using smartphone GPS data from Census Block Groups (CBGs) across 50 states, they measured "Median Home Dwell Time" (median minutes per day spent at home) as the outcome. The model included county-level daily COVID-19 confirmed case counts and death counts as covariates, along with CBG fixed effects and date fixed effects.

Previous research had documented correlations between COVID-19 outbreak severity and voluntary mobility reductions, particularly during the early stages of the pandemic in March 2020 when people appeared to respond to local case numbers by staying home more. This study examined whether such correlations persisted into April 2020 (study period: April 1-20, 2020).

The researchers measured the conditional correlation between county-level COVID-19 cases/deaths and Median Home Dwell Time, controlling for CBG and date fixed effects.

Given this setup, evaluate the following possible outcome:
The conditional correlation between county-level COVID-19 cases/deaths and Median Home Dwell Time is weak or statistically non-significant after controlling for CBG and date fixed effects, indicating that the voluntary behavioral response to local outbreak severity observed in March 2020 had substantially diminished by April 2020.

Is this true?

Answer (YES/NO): YES